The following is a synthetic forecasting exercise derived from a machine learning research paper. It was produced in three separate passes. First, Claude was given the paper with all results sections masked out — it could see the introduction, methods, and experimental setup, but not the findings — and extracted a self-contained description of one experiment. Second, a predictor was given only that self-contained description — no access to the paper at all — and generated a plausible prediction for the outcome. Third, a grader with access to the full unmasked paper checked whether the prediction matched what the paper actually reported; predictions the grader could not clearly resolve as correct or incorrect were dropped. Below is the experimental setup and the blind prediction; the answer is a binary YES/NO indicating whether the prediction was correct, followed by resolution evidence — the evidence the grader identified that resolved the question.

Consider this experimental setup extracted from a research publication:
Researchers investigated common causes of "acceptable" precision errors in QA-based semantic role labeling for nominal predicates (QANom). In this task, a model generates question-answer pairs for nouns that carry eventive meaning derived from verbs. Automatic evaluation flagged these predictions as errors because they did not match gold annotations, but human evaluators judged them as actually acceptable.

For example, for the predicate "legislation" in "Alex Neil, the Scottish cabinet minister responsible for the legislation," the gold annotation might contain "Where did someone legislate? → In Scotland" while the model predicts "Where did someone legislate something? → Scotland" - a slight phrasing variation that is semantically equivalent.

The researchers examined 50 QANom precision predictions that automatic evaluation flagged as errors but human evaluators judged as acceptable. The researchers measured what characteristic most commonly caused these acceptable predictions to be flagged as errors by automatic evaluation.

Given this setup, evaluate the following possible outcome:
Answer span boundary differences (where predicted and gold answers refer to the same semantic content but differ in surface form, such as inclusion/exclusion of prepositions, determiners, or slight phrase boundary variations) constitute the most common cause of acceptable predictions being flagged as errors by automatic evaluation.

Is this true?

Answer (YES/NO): NO